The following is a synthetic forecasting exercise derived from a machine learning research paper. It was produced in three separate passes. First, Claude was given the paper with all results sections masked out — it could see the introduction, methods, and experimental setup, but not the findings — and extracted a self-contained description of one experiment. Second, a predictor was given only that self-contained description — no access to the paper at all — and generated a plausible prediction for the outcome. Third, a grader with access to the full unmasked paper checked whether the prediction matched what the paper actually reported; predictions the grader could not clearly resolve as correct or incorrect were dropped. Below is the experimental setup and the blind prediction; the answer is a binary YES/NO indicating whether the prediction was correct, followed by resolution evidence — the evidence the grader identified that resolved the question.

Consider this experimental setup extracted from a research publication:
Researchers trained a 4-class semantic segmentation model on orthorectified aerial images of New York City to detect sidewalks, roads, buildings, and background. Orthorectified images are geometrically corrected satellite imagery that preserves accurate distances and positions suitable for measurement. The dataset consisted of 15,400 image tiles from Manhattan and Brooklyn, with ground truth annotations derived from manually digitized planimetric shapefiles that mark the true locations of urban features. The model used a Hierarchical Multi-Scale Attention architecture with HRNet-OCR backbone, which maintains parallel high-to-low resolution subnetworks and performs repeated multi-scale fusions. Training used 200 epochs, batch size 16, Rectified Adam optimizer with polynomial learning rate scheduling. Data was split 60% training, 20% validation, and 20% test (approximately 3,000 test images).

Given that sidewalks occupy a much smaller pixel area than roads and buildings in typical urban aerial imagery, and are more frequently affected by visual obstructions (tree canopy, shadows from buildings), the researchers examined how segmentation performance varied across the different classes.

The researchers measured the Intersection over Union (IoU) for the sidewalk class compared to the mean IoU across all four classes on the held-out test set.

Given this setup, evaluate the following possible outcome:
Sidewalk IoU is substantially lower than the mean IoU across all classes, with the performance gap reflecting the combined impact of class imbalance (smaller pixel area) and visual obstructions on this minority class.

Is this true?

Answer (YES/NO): NO